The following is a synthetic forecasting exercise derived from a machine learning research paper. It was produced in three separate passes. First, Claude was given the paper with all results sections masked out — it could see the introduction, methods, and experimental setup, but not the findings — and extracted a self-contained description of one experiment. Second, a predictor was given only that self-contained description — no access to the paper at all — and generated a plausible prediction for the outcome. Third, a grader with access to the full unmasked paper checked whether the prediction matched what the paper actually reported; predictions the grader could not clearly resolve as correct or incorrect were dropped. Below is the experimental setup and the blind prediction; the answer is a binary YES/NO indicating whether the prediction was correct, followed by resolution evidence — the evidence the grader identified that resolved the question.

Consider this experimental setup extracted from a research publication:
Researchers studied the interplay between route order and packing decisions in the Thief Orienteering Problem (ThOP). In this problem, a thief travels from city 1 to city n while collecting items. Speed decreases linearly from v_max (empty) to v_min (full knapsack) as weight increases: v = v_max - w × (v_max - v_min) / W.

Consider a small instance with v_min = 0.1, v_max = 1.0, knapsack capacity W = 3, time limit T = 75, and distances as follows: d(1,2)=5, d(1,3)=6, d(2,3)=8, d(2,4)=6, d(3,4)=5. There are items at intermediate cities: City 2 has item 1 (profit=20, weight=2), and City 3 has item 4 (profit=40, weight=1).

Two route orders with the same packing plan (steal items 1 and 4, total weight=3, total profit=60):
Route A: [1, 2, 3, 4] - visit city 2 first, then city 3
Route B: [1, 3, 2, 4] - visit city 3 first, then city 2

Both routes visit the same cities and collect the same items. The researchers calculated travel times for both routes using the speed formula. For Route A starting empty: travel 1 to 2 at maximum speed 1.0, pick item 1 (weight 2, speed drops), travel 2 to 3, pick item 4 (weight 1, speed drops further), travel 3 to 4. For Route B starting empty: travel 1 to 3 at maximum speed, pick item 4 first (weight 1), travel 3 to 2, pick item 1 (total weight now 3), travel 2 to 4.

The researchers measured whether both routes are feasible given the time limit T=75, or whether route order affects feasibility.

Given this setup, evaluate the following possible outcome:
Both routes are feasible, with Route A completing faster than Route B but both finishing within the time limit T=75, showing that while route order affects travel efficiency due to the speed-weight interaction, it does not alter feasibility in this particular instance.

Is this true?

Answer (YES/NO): NO